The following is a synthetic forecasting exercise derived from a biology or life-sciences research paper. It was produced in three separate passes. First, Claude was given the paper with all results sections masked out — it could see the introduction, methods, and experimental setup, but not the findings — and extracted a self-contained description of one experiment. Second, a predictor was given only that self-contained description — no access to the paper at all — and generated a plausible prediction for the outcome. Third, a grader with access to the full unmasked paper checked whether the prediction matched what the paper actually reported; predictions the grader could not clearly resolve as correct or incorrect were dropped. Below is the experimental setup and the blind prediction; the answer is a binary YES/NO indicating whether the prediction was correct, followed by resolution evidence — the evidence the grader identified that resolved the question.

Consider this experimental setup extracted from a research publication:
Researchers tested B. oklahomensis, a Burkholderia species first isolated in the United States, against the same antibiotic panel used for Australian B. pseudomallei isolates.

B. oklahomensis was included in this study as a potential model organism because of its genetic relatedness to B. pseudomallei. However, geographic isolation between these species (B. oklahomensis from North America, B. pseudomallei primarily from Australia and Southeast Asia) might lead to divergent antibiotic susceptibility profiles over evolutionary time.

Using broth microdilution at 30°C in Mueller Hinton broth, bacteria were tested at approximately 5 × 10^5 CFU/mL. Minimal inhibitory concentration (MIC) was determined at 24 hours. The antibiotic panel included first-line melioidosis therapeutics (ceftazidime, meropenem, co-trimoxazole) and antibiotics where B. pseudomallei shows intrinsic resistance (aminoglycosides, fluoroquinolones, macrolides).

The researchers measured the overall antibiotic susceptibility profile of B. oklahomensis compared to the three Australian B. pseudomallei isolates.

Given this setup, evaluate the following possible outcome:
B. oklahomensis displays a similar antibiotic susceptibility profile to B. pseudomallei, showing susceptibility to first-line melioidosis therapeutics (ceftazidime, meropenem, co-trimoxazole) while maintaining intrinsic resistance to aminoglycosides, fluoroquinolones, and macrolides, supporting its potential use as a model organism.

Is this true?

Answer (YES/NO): YES